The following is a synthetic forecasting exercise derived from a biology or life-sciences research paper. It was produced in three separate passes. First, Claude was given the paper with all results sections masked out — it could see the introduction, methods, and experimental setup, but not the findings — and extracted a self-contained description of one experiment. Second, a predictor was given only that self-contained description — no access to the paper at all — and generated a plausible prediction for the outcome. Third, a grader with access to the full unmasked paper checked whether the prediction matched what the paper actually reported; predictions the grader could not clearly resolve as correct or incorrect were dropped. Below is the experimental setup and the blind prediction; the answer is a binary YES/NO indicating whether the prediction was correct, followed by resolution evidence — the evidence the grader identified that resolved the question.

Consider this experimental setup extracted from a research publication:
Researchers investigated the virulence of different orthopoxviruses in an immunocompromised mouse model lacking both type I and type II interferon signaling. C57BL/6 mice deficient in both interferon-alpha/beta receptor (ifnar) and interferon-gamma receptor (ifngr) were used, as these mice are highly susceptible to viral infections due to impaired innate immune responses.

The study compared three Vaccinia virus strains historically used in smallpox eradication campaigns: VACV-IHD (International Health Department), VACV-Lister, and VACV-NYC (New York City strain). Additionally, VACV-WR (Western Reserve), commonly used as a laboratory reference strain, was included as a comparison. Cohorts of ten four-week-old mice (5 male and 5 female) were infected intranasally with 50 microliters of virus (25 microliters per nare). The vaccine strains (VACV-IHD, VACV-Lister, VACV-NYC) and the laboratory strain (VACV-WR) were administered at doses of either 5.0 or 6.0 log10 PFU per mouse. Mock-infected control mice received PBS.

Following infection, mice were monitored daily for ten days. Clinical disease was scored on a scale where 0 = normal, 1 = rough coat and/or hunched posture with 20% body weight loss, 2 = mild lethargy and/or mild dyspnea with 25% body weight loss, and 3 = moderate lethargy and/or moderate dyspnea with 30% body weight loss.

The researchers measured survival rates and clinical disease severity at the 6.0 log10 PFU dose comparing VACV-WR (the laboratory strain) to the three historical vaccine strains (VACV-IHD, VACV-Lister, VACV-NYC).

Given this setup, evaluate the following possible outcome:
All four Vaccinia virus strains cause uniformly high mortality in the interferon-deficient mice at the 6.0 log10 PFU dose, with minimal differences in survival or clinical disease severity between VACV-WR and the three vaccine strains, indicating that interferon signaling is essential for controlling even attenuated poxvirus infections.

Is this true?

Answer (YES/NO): YES